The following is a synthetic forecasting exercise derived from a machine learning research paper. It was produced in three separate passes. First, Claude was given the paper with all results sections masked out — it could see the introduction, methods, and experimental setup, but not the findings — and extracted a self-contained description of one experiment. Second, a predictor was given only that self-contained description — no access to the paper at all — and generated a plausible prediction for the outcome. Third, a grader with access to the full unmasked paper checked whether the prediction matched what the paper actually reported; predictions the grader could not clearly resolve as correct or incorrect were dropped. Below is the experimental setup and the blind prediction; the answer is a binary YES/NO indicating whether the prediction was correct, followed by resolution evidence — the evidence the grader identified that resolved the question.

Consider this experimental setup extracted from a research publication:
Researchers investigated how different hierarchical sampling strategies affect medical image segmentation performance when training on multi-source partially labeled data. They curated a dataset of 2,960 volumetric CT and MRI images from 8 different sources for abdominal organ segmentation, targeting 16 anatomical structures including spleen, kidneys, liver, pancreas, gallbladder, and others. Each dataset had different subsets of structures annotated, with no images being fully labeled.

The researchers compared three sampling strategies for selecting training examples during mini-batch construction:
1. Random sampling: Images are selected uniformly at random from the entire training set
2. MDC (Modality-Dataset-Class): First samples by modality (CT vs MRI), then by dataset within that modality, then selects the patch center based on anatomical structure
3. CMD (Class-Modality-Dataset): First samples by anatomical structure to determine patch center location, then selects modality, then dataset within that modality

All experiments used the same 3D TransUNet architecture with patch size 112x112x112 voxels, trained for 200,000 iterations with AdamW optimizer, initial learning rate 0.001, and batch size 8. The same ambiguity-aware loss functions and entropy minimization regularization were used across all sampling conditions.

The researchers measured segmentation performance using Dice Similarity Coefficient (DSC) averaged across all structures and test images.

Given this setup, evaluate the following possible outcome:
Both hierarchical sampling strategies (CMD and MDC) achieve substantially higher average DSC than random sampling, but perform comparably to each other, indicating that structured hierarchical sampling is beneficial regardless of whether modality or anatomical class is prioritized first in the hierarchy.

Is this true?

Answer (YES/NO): NO